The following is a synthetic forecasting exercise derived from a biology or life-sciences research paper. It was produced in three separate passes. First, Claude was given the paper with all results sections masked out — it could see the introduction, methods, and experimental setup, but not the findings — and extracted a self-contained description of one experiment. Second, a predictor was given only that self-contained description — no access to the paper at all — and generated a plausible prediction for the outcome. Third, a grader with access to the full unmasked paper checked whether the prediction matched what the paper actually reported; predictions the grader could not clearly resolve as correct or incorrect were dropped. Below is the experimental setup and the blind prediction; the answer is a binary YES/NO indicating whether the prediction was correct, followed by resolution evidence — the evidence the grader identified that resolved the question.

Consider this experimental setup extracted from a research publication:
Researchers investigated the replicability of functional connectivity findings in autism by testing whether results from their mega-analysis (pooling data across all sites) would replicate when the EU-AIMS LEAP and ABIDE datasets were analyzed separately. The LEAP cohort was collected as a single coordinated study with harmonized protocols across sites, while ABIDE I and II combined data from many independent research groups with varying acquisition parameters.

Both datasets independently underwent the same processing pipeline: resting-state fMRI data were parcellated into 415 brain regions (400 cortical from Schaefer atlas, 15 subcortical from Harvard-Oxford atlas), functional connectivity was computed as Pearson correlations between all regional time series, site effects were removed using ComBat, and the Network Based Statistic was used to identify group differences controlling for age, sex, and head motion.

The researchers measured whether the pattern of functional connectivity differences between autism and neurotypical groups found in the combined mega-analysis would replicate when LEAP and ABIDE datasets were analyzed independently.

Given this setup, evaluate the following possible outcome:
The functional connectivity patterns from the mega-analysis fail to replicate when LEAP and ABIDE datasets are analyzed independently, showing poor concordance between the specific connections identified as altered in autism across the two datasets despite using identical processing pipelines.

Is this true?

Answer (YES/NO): NO